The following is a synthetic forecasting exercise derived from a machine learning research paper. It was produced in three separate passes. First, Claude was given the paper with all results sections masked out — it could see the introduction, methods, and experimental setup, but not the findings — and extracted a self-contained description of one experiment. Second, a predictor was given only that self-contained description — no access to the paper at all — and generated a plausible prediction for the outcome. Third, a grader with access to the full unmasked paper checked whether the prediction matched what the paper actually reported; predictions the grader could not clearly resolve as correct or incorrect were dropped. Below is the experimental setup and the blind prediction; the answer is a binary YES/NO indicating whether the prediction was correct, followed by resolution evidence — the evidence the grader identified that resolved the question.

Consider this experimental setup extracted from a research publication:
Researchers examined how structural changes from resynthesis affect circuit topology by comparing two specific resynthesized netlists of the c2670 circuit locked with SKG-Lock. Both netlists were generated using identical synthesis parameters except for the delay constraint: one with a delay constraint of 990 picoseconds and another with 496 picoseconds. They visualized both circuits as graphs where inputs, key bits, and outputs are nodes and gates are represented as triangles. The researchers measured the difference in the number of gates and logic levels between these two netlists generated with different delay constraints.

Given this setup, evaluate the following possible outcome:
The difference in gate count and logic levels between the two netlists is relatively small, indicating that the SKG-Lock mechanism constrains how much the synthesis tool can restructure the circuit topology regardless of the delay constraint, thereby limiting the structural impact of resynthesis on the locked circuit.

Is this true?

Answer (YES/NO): NO